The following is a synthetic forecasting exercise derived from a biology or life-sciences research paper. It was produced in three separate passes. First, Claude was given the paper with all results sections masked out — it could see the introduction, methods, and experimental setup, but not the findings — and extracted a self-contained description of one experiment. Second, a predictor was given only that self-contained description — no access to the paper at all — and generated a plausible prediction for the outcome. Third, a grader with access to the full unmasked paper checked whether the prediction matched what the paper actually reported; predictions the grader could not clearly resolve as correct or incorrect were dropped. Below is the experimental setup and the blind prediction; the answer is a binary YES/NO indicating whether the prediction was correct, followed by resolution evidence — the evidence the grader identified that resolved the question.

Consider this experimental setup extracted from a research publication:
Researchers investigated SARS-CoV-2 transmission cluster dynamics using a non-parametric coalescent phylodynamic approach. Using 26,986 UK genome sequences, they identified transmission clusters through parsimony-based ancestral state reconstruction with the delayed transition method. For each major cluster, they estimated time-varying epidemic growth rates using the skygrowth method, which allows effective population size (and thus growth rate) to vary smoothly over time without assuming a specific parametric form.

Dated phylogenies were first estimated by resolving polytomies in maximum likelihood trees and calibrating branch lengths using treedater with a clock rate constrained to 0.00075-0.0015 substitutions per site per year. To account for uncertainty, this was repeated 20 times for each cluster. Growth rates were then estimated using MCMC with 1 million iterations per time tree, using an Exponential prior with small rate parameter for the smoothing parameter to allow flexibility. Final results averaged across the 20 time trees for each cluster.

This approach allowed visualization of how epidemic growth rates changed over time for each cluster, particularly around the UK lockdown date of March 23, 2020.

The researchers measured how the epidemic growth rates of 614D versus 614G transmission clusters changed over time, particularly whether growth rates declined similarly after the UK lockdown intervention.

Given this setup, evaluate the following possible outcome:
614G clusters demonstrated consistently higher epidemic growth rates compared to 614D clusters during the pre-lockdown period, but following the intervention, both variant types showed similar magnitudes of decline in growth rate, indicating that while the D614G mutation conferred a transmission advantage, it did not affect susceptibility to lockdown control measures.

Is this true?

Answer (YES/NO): NO